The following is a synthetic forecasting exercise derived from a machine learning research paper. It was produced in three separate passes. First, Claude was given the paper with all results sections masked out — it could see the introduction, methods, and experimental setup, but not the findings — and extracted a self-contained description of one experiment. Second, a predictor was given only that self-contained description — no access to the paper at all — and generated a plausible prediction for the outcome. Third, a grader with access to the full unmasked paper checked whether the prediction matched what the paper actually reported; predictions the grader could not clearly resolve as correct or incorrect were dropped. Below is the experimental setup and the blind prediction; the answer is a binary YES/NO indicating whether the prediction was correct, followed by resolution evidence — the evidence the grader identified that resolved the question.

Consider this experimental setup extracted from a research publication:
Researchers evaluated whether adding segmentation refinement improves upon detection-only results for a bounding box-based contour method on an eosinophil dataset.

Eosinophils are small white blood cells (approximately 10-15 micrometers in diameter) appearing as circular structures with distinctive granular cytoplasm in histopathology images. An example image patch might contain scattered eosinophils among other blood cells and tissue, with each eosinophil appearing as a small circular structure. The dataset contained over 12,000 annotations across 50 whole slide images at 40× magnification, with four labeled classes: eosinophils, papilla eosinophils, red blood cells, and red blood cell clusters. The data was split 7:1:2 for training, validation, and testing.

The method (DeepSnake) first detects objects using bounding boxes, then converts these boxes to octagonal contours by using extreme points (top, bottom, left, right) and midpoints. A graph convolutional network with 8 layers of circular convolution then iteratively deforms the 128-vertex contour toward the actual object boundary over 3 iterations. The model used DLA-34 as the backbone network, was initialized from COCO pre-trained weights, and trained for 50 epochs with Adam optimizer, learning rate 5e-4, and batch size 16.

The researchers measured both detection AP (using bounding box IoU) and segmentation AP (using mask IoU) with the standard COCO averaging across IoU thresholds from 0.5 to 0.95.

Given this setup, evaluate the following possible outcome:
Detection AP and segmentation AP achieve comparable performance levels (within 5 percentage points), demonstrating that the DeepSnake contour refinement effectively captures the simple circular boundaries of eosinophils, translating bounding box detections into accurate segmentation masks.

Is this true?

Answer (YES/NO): YES